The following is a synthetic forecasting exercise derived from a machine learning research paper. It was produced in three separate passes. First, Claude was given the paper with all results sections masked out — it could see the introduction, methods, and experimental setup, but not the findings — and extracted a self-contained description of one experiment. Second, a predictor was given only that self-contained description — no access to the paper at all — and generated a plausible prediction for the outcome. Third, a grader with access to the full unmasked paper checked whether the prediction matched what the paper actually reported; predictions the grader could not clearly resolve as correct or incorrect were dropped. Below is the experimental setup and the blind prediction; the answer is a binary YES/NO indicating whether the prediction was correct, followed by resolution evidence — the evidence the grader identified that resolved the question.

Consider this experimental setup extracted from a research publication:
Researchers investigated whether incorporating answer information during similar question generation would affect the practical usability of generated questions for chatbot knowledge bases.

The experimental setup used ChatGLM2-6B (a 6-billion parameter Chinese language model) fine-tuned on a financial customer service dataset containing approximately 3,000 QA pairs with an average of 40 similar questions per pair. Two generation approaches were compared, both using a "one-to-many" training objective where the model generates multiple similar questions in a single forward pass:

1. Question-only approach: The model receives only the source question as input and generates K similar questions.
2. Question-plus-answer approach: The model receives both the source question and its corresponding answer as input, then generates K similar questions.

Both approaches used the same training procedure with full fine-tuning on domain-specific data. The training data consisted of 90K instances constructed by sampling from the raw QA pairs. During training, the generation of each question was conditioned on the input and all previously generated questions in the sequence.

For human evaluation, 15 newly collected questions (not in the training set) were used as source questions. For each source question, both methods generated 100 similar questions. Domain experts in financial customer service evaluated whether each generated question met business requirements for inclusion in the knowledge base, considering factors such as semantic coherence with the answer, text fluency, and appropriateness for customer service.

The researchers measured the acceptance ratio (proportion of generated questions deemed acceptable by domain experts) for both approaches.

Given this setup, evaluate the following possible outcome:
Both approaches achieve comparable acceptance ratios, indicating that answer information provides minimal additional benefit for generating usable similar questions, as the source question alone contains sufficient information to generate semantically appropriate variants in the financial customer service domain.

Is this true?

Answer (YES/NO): NO